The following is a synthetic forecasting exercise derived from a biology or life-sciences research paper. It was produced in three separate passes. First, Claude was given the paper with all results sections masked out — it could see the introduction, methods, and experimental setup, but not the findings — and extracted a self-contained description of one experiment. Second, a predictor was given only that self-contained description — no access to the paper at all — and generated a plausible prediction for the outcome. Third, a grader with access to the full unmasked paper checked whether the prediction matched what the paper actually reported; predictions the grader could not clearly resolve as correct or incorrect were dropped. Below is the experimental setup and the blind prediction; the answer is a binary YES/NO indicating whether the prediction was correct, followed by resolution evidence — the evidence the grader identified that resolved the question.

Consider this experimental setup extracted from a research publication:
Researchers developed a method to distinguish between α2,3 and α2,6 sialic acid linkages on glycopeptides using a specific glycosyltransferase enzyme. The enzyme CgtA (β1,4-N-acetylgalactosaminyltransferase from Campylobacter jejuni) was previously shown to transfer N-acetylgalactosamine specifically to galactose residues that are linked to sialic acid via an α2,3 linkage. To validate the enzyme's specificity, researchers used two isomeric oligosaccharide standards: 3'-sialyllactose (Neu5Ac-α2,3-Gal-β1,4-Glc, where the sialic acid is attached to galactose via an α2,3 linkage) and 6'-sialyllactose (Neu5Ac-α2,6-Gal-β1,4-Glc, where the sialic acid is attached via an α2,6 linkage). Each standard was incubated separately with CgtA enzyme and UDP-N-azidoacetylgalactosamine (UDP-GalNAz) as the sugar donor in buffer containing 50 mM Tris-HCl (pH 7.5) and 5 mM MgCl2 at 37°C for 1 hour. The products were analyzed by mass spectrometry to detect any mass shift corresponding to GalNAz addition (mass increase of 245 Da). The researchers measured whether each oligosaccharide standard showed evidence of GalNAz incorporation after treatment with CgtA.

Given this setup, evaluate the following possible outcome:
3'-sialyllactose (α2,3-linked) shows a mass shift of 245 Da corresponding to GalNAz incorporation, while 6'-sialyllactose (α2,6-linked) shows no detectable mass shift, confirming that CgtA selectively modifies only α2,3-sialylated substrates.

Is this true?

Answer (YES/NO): NO